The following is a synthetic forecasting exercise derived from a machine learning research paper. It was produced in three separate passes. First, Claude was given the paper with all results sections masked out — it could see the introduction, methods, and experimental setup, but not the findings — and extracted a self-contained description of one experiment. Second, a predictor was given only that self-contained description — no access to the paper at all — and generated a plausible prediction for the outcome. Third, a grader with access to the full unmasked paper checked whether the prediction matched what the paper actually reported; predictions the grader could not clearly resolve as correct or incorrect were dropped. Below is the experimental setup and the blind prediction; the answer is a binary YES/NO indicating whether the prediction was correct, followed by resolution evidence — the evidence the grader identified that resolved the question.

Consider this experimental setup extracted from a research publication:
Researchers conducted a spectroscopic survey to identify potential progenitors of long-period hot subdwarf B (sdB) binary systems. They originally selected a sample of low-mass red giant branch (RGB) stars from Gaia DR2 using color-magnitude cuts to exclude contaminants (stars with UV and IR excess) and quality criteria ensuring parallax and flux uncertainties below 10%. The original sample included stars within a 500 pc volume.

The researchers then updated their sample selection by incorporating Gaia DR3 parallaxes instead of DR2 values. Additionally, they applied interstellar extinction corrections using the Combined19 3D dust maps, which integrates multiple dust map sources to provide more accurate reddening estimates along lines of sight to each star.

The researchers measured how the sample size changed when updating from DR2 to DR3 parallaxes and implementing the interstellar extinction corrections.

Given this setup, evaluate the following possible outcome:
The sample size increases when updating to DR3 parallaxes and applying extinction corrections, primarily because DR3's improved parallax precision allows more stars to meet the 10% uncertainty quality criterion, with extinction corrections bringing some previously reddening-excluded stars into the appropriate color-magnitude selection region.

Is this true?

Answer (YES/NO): NO